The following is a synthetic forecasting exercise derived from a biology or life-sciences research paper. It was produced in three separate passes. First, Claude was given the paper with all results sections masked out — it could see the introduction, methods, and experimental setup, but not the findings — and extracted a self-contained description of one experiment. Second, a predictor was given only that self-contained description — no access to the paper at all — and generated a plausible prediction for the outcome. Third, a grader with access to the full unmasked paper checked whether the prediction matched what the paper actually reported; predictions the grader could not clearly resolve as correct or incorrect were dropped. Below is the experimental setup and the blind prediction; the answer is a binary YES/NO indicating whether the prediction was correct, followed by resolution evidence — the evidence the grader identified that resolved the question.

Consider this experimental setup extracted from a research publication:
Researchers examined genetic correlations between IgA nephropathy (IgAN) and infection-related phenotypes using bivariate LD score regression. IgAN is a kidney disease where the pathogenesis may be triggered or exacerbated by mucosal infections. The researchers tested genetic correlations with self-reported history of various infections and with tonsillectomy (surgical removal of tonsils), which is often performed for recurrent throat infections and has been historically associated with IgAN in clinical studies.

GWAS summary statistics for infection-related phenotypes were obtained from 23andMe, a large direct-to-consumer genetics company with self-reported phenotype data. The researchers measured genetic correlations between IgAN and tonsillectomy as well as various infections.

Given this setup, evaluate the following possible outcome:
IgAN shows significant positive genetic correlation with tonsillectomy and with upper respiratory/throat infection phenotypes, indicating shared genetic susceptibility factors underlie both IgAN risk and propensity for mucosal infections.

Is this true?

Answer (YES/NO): NO